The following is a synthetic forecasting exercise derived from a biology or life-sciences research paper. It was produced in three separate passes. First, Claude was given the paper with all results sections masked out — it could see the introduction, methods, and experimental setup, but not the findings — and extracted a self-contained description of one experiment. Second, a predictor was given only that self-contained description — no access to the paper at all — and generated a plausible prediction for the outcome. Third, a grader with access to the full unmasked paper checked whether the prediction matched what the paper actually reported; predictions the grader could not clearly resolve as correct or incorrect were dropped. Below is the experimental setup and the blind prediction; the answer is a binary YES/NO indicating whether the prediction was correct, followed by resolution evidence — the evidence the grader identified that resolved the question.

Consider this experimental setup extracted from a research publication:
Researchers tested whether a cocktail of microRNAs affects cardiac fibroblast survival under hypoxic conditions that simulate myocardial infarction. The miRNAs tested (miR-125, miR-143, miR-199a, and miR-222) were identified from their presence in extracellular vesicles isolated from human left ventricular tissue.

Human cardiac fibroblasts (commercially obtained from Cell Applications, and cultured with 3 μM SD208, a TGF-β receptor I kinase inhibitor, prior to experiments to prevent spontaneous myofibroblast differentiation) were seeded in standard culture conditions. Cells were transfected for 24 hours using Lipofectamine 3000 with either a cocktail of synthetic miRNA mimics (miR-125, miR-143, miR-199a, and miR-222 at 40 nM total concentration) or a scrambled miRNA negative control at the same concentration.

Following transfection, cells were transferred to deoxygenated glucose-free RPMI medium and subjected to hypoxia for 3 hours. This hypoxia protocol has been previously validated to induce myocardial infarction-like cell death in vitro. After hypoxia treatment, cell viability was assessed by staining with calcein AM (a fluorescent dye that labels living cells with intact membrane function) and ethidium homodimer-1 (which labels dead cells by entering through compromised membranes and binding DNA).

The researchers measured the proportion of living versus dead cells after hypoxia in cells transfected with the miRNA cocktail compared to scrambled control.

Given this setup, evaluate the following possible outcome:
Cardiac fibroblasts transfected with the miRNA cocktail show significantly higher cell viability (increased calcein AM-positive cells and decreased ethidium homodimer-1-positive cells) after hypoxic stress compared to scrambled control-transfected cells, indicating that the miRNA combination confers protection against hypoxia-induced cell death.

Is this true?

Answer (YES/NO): YES